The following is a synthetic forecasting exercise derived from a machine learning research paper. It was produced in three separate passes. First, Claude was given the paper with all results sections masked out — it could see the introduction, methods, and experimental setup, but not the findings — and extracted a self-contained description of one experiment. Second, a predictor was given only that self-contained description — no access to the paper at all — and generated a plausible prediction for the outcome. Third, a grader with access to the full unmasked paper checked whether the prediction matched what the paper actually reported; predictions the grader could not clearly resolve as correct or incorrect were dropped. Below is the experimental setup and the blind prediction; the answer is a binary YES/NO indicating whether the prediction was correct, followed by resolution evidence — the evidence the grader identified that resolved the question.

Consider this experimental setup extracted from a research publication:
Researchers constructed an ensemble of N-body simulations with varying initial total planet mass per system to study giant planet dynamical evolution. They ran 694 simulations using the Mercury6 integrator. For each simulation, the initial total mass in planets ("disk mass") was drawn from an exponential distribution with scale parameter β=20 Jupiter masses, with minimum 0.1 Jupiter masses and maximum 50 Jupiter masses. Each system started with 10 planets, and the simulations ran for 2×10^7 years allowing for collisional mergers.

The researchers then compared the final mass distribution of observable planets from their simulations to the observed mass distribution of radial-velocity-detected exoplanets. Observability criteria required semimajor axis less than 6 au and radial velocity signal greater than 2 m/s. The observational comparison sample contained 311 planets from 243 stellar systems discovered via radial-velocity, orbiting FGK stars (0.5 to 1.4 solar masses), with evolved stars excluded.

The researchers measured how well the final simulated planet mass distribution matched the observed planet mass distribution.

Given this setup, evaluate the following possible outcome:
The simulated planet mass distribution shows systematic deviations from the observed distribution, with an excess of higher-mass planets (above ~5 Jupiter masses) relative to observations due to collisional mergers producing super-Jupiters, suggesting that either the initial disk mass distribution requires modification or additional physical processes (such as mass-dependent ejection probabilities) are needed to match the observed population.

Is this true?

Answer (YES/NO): NO